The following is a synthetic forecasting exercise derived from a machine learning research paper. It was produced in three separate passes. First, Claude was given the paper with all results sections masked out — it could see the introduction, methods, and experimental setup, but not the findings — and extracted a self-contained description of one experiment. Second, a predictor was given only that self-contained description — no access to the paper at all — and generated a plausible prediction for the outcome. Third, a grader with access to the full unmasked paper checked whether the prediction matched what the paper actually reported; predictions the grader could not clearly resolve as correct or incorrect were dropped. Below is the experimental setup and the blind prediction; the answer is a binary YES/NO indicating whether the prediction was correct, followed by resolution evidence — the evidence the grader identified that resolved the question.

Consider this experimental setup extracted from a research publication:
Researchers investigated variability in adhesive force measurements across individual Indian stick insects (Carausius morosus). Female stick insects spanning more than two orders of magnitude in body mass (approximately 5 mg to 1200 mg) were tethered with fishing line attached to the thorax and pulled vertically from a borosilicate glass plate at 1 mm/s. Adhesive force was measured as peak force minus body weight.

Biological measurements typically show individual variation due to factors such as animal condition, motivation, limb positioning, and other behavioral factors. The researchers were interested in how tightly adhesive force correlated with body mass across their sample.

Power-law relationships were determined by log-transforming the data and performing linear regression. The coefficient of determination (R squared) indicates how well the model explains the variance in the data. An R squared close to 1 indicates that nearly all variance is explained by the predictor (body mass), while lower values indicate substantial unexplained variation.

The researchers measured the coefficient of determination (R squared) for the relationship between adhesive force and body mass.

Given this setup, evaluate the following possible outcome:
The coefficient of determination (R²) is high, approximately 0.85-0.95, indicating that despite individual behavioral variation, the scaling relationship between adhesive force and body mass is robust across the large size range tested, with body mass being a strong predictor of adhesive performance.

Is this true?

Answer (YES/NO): YES